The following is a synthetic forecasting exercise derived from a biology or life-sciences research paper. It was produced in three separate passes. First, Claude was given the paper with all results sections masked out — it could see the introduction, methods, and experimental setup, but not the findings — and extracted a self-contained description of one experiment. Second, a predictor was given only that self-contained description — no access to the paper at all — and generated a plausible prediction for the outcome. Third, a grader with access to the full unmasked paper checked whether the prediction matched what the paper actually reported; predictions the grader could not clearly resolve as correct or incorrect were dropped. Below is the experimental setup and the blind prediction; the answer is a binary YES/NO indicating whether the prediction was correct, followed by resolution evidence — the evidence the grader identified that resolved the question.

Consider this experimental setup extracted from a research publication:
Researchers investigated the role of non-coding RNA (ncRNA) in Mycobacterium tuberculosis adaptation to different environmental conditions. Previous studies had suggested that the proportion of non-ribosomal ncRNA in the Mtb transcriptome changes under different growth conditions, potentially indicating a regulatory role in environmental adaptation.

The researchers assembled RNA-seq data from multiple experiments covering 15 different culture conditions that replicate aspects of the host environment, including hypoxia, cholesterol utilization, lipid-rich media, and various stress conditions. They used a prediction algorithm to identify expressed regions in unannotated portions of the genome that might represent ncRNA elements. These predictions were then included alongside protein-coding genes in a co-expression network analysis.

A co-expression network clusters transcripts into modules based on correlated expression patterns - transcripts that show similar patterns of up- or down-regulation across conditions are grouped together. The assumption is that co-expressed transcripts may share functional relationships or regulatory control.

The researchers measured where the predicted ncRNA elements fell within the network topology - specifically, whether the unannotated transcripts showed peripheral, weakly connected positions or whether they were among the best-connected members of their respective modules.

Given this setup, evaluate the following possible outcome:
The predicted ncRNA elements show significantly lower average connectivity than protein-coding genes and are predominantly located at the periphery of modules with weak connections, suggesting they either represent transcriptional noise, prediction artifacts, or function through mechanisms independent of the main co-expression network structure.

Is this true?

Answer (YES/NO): NO